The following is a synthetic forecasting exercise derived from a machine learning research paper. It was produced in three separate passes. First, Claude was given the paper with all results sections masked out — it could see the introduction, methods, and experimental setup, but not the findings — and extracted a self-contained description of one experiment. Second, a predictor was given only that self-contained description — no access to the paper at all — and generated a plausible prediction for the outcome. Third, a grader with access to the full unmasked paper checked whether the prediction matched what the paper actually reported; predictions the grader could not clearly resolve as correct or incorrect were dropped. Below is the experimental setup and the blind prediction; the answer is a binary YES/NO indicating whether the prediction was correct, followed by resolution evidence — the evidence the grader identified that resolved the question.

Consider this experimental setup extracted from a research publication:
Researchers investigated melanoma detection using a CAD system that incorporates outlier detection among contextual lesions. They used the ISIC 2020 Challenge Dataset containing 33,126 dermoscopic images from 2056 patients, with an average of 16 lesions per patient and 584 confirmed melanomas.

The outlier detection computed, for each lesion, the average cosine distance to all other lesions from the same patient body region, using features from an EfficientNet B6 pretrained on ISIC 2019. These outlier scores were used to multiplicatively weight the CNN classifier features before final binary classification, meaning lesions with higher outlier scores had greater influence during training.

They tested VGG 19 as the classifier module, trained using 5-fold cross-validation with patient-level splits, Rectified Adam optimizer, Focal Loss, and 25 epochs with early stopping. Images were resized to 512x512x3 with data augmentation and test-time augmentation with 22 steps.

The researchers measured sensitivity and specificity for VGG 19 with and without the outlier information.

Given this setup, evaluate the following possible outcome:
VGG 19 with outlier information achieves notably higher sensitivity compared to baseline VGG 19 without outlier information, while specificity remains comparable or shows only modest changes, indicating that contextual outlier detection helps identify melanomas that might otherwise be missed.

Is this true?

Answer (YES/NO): NO